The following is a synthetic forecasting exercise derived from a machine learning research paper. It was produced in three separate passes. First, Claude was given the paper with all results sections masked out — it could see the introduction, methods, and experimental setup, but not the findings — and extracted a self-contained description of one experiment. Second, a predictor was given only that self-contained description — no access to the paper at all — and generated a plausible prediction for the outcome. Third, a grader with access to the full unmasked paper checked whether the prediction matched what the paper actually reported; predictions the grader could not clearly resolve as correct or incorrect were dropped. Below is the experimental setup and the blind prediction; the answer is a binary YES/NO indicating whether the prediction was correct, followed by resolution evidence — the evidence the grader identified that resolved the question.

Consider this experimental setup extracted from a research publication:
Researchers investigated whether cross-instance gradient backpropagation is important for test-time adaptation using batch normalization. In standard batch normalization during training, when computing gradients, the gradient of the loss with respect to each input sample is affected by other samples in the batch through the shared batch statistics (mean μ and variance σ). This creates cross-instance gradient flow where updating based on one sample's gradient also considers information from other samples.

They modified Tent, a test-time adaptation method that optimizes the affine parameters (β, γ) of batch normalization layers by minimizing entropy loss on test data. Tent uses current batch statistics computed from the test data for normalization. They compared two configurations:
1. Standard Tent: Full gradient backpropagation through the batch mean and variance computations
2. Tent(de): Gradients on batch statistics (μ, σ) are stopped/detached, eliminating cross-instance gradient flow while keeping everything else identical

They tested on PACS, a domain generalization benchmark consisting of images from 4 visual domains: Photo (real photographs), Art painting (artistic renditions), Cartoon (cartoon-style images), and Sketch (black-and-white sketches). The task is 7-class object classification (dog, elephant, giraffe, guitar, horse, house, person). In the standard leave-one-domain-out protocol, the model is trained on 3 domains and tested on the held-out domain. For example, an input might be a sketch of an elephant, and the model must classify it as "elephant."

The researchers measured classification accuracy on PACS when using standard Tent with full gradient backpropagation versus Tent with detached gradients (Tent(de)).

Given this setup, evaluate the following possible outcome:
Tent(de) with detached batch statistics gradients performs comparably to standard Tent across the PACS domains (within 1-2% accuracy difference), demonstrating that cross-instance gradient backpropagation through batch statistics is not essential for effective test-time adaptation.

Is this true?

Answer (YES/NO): NO